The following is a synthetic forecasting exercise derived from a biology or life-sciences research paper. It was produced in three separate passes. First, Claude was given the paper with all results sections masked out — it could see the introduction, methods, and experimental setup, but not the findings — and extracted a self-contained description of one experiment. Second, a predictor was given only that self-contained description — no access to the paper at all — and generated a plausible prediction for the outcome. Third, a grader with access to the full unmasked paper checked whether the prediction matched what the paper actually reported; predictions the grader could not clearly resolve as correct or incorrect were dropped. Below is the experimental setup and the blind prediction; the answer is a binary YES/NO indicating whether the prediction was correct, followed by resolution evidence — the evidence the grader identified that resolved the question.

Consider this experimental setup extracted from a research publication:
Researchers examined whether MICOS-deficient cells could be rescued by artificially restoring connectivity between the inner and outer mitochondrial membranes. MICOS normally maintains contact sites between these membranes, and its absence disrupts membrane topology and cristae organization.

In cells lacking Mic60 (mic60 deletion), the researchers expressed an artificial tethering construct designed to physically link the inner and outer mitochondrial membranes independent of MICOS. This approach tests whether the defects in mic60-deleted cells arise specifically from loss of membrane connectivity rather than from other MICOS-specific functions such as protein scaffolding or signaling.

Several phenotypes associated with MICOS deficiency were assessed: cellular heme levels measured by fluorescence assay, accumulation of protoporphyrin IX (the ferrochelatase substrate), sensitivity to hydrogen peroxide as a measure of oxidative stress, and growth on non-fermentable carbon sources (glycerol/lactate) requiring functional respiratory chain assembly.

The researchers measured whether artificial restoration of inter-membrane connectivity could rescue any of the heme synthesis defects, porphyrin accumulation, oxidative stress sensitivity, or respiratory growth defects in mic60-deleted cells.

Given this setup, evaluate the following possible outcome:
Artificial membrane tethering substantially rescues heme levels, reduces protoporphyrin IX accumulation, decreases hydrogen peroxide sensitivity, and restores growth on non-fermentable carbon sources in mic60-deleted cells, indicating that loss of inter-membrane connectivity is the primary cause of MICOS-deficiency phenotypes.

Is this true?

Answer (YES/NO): NO